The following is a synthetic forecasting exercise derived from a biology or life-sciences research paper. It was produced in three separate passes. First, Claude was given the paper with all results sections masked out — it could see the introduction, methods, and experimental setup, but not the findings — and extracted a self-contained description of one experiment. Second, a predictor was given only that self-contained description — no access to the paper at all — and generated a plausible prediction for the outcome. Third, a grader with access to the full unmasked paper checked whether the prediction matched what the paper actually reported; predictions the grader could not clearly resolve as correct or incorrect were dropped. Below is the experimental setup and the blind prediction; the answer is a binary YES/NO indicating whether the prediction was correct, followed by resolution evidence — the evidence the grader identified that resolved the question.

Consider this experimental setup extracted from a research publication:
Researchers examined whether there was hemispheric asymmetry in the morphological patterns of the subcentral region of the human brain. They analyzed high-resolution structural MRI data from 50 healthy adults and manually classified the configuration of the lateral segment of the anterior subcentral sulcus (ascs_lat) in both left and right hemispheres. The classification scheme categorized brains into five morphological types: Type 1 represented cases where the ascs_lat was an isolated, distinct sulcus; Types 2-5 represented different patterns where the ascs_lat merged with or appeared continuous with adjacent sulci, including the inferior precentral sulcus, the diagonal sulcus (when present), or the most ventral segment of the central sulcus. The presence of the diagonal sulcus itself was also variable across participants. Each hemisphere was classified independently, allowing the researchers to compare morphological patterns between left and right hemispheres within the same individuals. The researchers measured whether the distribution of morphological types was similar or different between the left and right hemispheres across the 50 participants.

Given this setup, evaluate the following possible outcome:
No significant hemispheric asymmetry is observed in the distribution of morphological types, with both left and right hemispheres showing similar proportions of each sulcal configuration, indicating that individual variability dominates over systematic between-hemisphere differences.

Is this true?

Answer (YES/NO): NO